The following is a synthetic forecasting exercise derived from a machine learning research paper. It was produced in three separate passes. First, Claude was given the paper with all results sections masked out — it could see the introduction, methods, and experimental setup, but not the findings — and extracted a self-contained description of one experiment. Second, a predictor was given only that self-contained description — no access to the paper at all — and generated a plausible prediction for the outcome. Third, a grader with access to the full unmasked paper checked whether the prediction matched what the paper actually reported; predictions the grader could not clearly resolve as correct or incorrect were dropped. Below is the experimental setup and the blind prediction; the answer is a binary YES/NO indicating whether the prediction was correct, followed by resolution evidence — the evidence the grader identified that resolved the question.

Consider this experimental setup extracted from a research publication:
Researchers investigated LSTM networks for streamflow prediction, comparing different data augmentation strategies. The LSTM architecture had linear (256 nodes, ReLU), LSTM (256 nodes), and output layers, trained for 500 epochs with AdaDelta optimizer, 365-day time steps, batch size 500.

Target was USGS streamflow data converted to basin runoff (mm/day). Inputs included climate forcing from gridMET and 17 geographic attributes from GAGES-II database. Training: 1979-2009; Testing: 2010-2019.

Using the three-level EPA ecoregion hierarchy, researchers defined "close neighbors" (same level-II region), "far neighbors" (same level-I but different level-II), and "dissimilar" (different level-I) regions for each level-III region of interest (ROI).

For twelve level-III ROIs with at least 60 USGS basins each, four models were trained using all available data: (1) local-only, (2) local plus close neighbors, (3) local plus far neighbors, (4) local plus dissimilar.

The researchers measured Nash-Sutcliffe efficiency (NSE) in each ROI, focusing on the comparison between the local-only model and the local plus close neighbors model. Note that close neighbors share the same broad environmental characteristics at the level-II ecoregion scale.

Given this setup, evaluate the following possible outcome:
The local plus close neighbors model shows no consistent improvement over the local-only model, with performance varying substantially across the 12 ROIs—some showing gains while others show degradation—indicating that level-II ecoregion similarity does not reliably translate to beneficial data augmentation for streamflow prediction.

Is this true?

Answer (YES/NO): NO